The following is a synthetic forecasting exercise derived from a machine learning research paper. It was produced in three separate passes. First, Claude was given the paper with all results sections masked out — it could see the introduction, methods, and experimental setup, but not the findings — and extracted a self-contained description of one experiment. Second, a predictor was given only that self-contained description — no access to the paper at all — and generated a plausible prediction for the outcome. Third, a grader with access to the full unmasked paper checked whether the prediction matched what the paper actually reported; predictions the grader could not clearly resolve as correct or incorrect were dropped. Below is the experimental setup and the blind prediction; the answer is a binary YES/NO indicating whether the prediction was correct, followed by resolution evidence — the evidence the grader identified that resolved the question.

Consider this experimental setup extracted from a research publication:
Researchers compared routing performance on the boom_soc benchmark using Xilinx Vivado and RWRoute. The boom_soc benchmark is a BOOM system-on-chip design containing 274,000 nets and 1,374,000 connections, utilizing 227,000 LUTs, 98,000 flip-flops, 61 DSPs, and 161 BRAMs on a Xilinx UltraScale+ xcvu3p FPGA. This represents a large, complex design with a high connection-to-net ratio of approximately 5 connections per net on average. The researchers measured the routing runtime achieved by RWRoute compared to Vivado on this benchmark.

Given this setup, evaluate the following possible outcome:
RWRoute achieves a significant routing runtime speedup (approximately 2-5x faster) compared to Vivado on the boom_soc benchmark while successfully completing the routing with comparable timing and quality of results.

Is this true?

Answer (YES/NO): NO